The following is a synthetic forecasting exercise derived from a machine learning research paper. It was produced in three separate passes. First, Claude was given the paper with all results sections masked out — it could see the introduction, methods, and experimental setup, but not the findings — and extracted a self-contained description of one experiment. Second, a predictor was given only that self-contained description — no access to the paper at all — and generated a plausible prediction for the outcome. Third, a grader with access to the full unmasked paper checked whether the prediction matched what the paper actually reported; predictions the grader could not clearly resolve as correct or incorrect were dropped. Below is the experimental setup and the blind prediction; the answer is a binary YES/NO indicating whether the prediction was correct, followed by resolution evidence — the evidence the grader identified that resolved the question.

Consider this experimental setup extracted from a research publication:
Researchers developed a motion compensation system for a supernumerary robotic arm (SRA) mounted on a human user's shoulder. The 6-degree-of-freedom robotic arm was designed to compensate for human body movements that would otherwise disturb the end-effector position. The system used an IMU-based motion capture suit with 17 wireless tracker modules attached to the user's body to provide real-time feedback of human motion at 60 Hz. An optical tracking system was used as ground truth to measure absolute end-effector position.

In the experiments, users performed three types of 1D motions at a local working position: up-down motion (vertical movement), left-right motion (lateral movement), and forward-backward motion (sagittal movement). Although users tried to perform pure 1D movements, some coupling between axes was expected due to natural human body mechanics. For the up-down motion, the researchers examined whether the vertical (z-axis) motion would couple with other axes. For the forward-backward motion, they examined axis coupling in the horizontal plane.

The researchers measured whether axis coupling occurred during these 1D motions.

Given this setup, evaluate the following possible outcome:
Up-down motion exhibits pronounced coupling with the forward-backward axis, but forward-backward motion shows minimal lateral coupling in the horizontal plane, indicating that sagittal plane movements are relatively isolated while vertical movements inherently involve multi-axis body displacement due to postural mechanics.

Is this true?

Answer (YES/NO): NO